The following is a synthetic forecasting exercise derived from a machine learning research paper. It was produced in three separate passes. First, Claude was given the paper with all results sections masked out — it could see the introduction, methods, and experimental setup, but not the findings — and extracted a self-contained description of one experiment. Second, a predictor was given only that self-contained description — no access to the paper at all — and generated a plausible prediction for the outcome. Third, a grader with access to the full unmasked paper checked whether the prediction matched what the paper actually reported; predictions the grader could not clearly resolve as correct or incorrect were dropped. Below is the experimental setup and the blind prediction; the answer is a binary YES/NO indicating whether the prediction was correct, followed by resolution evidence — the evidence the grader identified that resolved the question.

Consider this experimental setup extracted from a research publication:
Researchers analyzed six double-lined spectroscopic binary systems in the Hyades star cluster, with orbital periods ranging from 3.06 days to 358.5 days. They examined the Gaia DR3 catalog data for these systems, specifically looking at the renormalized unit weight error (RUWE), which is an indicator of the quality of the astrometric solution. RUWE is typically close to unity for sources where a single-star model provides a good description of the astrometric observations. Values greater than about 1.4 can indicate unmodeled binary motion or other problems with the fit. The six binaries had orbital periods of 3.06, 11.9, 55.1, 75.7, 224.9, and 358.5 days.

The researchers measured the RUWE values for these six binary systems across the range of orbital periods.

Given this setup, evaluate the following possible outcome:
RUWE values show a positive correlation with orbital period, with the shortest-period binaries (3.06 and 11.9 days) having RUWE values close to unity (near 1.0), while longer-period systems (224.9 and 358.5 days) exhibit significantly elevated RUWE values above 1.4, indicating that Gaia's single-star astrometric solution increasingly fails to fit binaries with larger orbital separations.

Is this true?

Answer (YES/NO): NO